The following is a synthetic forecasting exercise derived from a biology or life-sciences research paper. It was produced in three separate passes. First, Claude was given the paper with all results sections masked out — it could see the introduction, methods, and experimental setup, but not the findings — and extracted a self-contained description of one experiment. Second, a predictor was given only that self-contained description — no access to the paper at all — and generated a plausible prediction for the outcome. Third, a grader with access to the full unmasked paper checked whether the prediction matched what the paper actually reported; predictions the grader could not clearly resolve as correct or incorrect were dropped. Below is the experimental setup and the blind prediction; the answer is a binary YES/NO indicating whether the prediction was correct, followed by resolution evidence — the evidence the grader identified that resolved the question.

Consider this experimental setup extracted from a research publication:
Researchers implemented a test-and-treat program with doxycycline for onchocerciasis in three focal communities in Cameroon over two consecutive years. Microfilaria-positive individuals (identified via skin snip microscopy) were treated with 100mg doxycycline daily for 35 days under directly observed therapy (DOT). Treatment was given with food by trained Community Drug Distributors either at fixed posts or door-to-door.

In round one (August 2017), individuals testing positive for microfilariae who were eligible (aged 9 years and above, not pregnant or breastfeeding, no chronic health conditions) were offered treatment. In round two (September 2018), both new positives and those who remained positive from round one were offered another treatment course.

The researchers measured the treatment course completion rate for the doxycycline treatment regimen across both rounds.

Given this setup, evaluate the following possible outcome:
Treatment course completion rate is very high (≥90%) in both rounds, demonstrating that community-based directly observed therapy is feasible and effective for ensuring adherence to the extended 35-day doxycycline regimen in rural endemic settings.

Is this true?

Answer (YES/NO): YES